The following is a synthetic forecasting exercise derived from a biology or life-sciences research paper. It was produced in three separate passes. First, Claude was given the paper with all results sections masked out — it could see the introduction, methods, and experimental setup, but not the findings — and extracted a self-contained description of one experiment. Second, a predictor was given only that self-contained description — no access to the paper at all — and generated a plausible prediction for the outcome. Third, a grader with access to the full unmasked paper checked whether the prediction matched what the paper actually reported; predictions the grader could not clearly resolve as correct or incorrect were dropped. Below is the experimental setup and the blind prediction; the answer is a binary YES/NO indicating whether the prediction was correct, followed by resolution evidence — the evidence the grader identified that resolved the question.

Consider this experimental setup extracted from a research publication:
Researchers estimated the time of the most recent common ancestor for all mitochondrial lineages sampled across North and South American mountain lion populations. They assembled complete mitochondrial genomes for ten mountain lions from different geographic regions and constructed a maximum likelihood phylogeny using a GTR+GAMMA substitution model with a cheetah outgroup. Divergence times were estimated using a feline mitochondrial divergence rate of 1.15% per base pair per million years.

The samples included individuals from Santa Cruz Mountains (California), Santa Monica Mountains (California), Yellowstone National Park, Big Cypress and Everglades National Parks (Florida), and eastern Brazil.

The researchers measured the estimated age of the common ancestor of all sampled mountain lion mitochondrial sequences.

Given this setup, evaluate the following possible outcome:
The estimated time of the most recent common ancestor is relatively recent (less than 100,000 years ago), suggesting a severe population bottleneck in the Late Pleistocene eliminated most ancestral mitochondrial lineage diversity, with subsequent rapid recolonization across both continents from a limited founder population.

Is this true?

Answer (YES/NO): NO